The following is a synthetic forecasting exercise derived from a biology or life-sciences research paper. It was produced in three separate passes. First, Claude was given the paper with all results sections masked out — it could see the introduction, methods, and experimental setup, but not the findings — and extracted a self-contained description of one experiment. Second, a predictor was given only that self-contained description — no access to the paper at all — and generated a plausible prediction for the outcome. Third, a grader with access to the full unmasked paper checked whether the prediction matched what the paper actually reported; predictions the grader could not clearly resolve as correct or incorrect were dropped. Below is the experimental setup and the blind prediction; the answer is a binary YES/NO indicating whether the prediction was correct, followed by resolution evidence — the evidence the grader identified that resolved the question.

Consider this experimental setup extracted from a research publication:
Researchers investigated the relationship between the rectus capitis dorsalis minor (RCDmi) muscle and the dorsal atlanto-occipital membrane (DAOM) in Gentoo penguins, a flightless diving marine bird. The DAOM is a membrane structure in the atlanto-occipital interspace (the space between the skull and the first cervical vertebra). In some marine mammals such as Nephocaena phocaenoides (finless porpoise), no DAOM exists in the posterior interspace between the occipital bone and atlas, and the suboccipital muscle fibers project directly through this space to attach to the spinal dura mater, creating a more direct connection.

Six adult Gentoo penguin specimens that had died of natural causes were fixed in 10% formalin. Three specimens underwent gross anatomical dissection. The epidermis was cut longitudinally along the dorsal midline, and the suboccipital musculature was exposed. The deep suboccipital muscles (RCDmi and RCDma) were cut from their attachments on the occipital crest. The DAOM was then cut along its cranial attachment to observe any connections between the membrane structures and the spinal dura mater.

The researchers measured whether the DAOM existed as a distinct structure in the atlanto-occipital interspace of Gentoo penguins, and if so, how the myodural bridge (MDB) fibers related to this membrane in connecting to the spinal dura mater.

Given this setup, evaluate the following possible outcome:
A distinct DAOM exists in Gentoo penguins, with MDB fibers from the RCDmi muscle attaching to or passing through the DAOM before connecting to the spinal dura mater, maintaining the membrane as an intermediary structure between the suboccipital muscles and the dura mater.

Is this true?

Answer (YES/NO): YES